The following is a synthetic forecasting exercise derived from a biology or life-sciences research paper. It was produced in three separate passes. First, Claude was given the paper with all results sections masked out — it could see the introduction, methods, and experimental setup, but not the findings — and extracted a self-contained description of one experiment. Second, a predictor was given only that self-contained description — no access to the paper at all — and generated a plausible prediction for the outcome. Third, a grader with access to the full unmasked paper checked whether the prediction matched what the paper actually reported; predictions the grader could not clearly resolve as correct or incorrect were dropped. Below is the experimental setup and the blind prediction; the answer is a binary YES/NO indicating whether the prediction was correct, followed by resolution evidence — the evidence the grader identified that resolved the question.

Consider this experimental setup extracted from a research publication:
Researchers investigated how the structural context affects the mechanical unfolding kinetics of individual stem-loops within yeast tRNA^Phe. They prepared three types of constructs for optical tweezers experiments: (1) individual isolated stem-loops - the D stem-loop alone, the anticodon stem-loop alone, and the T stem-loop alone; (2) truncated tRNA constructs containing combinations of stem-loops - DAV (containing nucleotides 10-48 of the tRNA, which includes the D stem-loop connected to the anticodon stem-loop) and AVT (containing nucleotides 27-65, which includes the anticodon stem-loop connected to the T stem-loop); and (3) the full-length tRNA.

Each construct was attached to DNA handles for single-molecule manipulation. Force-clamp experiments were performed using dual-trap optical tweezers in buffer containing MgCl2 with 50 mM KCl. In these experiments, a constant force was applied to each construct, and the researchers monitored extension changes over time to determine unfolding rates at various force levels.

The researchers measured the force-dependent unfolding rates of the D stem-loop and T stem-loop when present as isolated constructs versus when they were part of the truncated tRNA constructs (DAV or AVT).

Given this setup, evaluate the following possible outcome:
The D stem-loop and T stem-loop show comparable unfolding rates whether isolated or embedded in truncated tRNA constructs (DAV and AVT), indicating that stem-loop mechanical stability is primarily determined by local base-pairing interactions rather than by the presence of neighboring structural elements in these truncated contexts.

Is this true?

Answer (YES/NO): NO